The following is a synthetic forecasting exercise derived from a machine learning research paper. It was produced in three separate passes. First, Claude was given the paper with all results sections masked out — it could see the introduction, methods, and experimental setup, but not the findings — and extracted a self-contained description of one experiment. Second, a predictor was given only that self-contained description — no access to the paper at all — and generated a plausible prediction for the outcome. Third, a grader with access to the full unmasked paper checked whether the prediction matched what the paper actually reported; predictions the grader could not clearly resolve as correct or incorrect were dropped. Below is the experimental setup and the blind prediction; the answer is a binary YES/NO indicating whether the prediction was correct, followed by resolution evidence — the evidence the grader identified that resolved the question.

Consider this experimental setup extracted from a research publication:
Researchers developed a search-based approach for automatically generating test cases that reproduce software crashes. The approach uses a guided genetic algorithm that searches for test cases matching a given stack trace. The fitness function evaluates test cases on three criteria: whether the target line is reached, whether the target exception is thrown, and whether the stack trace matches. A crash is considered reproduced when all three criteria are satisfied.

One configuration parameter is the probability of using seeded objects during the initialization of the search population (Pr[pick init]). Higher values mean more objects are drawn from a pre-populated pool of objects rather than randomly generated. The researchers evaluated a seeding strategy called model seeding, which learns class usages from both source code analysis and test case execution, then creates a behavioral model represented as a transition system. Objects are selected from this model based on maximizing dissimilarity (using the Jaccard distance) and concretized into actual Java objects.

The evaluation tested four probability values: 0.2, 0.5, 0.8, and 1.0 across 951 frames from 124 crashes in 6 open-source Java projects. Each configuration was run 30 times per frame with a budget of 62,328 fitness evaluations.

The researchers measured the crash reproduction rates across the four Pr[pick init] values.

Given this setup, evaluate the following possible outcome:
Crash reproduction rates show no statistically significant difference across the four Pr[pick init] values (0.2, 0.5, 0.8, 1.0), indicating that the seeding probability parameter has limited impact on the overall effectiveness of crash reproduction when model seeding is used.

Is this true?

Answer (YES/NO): NO